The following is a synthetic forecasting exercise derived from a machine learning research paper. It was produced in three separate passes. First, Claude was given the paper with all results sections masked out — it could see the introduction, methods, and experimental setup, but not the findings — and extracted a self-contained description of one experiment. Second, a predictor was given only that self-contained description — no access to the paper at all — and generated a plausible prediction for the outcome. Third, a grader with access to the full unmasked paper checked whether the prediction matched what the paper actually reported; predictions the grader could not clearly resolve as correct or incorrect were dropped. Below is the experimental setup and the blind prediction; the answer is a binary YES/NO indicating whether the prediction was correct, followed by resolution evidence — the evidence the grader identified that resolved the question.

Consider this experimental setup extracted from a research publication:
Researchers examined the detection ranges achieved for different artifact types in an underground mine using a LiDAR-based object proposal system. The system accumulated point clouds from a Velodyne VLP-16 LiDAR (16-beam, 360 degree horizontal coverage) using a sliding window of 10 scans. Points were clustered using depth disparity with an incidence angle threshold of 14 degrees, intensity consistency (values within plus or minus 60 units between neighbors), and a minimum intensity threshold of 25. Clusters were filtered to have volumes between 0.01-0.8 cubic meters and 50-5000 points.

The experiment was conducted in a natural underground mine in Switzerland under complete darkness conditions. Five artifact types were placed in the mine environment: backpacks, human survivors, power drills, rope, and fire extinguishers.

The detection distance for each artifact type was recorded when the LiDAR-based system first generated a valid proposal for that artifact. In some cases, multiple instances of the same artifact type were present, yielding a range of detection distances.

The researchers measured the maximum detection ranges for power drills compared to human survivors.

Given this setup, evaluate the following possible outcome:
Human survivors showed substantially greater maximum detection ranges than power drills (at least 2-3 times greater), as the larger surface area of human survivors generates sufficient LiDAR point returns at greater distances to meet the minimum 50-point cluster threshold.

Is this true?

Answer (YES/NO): NO